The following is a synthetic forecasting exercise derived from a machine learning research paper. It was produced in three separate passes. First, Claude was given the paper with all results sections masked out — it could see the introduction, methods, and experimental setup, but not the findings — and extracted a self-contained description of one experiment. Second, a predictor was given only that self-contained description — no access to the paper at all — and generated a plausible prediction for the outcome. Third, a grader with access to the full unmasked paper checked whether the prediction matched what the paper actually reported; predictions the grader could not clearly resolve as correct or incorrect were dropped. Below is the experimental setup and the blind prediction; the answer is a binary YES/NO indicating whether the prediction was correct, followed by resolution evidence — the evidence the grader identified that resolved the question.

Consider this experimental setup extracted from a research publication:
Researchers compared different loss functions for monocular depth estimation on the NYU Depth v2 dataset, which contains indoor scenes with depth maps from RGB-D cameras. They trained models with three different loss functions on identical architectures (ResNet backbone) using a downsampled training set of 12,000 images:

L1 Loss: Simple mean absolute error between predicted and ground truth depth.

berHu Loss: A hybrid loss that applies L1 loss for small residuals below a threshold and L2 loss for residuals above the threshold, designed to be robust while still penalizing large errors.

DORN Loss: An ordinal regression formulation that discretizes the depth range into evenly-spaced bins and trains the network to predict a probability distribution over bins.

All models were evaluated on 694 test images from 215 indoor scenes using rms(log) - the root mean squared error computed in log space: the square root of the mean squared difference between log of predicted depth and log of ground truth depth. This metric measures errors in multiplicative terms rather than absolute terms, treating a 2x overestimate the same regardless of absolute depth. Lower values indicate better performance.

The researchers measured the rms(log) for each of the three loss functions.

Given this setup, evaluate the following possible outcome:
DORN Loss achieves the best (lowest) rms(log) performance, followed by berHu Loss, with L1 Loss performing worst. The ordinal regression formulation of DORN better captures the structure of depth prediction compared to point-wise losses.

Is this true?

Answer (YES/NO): YES